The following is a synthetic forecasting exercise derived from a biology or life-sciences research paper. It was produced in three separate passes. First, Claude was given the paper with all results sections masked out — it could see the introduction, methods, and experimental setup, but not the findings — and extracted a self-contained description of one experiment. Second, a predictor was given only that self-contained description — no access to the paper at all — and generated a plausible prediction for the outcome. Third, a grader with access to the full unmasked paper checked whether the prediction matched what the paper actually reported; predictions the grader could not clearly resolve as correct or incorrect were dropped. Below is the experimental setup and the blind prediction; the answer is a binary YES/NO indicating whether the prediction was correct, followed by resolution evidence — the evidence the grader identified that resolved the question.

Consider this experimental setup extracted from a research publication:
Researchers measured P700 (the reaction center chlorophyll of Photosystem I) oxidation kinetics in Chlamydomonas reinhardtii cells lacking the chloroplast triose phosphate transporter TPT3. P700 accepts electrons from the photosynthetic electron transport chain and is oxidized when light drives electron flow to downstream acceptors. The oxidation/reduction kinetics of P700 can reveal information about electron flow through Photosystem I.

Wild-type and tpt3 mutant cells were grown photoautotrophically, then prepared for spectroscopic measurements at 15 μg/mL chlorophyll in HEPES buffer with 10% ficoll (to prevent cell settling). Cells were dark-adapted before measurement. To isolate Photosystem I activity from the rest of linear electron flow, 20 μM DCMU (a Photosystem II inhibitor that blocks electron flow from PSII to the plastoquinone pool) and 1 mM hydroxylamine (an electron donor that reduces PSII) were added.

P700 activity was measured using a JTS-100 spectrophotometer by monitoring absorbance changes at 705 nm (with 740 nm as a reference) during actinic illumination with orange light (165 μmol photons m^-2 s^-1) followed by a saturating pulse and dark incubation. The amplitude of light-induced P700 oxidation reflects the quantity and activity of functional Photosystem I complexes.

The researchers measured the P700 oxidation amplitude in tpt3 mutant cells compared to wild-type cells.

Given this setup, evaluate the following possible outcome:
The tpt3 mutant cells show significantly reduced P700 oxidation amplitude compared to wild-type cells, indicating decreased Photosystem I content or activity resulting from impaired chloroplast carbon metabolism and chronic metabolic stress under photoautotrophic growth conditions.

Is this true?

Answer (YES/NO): NO